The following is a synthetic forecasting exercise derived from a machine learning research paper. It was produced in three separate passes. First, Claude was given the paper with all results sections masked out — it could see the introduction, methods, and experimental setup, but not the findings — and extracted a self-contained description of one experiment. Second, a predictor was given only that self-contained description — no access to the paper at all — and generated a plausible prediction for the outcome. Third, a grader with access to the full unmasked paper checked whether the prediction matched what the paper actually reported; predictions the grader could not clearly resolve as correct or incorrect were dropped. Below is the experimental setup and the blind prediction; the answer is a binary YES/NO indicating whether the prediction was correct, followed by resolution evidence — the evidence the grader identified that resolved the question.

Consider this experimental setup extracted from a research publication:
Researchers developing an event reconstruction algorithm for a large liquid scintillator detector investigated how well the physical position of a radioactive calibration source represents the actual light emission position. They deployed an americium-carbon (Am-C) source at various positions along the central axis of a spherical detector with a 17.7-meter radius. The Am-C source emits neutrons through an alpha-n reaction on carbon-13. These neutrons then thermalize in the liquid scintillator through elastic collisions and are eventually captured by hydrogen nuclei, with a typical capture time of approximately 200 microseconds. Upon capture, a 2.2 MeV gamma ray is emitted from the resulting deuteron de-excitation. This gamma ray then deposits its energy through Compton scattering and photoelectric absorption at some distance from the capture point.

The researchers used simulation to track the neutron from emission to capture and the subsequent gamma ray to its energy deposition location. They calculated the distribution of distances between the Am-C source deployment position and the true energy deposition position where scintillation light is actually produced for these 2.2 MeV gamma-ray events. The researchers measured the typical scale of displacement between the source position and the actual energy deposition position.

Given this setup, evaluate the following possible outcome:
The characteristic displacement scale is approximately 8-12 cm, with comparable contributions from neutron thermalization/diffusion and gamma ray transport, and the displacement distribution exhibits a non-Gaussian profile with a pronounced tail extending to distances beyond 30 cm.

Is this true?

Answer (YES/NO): NO